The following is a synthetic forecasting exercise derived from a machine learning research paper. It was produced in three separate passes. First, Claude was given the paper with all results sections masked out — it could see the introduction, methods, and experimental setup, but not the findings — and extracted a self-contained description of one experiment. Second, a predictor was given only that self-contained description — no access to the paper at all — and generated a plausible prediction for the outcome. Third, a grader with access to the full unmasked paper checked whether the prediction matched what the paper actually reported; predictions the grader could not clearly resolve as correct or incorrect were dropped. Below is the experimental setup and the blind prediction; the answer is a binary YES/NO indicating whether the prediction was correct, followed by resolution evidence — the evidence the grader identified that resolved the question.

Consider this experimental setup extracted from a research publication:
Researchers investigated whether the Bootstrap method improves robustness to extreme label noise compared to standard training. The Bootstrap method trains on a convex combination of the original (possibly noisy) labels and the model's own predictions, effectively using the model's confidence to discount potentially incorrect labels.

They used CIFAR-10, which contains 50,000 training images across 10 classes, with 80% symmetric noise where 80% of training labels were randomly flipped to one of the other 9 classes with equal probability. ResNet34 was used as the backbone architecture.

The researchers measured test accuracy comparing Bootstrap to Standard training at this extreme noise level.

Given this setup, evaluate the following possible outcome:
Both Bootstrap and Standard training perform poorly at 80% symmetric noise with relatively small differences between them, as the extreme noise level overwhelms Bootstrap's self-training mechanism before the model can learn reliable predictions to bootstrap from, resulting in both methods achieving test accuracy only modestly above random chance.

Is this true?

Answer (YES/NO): NO